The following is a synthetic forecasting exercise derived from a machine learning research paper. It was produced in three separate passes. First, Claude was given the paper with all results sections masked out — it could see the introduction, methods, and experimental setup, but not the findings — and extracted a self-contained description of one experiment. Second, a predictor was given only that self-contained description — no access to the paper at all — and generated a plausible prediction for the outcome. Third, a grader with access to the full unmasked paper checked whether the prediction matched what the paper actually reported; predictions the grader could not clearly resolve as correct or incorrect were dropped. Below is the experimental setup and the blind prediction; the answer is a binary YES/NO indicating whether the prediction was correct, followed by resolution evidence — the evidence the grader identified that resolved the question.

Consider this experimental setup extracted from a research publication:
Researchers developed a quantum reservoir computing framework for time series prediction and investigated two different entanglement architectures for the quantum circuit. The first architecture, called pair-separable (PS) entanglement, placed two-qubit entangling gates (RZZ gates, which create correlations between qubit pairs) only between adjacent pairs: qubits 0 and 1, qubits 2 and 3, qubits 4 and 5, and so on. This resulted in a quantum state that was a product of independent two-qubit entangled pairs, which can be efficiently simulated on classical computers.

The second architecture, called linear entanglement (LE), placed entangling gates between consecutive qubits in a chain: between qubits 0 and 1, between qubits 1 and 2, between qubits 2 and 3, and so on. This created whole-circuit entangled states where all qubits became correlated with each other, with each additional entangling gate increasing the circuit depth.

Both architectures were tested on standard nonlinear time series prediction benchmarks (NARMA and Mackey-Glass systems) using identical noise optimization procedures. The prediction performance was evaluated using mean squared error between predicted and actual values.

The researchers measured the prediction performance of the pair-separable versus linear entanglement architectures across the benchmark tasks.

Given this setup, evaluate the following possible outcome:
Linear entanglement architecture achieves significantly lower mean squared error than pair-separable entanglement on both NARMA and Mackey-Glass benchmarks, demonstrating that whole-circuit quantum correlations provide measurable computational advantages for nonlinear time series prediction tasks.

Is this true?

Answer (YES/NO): NO